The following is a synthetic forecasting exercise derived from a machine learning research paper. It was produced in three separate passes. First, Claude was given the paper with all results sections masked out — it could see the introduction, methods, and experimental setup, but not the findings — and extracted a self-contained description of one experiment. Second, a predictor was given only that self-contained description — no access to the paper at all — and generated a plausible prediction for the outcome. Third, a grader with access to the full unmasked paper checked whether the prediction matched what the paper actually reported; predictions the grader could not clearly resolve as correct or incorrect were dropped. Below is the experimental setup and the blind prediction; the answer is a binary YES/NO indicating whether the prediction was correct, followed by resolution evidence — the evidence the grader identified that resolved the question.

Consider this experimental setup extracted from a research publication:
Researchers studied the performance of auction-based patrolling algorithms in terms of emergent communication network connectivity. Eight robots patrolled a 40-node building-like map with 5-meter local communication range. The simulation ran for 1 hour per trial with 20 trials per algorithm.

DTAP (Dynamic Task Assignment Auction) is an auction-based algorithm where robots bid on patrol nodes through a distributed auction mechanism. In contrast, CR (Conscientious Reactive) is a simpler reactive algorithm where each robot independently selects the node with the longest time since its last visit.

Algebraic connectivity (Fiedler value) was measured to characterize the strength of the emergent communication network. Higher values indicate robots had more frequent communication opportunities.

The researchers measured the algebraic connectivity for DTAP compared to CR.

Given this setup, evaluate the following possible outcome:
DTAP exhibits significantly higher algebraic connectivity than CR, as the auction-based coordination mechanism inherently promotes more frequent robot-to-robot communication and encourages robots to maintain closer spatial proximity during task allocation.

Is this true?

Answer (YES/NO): NO